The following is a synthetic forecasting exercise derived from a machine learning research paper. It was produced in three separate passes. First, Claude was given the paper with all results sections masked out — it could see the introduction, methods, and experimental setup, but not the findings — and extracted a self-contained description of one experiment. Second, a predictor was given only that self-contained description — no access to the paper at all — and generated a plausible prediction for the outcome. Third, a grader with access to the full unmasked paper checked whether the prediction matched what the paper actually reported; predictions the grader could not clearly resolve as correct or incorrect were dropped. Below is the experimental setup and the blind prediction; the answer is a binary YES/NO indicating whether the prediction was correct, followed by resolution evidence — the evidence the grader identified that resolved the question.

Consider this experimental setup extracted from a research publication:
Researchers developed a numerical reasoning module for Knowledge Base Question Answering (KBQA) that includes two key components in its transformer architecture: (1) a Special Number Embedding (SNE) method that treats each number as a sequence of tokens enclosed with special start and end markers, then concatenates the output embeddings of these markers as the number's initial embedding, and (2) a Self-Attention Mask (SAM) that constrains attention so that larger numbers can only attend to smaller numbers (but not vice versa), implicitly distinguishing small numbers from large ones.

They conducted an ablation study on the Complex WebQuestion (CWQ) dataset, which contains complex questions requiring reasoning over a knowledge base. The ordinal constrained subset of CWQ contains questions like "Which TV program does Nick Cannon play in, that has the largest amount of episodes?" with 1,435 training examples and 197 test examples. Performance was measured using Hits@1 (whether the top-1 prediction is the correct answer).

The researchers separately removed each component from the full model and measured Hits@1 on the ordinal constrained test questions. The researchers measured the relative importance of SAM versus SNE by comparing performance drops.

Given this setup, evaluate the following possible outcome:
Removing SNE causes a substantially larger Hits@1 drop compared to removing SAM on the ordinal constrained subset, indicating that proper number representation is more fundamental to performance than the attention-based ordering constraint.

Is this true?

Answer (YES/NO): NO